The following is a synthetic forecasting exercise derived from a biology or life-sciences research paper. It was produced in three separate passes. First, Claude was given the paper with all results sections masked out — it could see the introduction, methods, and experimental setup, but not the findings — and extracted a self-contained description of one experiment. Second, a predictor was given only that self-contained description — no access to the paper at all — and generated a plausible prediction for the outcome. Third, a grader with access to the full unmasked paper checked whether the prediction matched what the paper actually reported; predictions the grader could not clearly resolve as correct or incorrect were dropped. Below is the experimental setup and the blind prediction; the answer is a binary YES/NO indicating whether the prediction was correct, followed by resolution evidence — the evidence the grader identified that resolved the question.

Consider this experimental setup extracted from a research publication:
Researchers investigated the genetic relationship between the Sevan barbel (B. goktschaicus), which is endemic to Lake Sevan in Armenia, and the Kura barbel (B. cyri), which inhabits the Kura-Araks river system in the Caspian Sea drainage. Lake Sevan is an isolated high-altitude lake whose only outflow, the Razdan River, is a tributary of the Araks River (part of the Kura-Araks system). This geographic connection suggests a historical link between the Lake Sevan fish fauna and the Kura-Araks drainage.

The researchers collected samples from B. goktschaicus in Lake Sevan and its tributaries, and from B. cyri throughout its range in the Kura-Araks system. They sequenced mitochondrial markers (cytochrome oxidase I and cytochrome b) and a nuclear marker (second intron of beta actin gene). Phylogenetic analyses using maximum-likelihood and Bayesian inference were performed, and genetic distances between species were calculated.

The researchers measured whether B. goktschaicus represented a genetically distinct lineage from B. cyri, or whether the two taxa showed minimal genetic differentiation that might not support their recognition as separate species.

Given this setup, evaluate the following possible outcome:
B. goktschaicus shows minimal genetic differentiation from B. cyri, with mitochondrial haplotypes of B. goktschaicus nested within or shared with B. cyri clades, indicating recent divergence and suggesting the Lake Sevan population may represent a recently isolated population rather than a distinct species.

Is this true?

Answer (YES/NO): YES